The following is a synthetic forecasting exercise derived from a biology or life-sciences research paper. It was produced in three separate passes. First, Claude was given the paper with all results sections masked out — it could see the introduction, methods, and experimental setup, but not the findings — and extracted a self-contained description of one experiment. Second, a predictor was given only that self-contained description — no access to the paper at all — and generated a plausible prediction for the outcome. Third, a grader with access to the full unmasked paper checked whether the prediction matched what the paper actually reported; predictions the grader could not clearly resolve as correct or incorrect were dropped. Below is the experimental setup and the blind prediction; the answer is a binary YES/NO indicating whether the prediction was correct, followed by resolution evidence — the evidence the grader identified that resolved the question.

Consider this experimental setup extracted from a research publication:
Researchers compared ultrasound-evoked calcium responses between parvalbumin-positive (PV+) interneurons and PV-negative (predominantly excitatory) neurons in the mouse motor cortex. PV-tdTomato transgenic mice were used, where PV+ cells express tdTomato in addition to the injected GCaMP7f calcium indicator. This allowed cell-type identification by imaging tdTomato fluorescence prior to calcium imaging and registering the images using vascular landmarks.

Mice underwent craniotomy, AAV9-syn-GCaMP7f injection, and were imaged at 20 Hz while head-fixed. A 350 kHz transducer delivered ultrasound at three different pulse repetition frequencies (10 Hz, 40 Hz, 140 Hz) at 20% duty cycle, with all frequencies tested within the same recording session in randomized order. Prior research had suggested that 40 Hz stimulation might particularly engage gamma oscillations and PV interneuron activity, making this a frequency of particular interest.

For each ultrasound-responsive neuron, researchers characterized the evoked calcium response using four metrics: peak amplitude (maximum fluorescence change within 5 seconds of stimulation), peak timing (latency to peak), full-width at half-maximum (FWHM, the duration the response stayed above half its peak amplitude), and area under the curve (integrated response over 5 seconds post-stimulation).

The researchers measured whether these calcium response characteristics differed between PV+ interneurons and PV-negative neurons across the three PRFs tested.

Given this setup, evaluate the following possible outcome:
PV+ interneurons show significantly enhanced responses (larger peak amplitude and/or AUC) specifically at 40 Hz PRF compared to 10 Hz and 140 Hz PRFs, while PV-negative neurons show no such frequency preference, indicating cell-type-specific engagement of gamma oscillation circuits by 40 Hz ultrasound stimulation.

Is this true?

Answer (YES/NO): NO